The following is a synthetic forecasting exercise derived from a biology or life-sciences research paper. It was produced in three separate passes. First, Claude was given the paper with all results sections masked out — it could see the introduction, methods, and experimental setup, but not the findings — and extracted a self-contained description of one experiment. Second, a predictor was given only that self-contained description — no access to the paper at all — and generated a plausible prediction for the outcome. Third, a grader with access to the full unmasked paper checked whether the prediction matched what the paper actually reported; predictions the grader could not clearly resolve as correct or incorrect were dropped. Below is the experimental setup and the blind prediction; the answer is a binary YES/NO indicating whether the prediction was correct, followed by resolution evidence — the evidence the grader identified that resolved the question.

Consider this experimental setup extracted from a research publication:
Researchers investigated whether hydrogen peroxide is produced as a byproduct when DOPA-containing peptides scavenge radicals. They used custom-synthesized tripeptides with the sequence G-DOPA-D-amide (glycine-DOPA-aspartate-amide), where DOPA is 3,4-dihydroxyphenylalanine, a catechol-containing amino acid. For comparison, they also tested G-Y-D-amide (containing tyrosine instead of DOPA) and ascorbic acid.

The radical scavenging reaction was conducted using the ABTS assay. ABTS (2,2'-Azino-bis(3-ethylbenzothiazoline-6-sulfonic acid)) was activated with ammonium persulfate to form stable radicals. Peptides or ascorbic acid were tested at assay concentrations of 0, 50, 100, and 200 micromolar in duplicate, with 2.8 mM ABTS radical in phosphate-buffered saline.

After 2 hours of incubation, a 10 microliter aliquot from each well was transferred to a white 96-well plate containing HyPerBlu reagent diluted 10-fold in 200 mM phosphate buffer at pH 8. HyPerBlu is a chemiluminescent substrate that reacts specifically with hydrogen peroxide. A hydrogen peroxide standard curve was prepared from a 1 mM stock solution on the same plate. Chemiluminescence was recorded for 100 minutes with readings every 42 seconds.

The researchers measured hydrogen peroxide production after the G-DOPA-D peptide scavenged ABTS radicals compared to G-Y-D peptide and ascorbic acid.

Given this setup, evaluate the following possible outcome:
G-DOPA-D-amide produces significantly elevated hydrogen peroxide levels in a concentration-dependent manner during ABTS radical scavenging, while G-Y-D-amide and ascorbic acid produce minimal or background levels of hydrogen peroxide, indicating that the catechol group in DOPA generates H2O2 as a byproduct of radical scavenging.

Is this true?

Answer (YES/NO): NO